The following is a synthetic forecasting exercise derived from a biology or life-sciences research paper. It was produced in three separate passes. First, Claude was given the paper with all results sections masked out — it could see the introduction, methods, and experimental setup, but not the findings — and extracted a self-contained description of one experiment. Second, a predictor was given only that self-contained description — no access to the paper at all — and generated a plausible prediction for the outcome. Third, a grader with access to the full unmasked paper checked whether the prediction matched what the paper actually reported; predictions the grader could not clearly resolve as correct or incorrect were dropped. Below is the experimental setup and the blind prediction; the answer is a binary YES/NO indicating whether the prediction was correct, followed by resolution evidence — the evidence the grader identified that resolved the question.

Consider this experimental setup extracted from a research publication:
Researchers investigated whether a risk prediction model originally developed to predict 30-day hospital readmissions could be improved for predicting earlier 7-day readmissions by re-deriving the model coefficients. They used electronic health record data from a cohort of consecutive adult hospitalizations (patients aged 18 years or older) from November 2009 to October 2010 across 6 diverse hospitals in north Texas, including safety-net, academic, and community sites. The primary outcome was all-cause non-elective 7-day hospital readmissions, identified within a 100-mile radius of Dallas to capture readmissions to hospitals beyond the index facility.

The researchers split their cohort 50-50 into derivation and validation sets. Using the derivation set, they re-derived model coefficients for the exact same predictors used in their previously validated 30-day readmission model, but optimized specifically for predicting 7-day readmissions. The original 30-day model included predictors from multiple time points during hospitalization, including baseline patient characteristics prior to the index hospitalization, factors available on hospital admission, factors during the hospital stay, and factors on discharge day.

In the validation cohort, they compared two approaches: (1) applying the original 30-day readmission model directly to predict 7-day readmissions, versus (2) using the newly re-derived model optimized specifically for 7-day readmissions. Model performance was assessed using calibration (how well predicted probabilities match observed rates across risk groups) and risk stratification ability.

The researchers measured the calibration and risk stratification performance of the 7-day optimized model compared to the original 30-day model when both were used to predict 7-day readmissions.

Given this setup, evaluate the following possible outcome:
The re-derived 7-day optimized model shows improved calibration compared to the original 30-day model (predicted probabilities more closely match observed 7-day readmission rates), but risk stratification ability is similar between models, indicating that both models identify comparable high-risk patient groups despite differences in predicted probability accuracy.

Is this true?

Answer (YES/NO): YES